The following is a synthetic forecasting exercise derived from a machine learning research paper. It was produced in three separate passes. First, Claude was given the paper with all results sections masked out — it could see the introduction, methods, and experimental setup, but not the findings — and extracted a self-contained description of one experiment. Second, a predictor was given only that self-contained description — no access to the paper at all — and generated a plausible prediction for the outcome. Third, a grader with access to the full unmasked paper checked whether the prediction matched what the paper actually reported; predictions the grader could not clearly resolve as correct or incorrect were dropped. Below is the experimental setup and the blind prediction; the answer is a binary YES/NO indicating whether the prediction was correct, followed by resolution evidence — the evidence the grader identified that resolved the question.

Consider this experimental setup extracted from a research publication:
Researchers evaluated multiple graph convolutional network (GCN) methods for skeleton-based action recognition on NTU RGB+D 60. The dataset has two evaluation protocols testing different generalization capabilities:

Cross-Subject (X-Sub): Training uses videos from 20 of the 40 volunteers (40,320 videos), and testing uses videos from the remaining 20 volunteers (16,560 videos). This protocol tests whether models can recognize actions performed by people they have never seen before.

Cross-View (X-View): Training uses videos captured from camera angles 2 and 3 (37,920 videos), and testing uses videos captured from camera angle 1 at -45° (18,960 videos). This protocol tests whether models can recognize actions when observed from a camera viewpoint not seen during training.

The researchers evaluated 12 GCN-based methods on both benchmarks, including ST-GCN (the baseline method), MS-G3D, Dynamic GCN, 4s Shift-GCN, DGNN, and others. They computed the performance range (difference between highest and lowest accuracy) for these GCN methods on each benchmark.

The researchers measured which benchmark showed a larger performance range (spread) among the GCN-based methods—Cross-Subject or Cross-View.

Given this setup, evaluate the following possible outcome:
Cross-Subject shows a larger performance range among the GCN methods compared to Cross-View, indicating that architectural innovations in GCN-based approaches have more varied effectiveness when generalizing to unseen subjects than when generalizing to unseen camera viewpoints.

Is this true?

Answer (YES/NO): YES